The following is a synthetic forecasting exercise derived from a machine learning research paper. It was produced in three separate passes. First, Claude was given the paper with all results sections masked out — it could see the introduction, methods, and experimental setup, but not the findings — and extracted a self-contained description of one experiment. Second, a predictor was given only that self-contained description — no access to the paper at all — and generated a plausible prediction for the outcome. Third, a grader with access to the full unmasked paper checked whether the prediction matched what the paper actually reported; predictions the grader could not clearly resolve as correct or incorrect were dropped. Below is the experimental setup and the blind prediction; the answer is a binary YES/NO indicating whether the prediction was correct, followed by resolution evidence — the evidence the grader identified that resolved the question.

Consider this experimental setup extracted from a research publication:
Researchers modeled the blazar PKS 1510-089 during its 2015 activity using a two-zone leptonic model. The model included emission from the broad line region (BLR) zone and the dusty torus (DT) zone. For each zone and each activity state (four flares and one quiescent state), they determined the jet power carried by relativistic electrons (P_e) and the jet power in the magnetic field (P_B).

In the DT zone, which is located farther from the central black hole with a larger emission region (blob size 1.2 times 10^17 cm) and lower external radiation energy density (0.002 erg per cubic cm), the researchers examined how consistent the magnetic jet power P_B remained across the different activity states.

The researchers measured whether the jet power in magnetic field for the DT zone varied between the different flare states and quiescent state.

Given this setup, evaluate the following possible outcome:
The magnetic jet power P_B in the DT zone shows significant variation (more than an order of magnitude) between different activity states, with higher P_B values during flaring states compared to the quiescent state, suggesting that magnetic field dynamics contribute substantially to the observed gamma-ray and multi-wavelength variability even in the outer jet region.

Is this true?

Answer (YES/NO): NO